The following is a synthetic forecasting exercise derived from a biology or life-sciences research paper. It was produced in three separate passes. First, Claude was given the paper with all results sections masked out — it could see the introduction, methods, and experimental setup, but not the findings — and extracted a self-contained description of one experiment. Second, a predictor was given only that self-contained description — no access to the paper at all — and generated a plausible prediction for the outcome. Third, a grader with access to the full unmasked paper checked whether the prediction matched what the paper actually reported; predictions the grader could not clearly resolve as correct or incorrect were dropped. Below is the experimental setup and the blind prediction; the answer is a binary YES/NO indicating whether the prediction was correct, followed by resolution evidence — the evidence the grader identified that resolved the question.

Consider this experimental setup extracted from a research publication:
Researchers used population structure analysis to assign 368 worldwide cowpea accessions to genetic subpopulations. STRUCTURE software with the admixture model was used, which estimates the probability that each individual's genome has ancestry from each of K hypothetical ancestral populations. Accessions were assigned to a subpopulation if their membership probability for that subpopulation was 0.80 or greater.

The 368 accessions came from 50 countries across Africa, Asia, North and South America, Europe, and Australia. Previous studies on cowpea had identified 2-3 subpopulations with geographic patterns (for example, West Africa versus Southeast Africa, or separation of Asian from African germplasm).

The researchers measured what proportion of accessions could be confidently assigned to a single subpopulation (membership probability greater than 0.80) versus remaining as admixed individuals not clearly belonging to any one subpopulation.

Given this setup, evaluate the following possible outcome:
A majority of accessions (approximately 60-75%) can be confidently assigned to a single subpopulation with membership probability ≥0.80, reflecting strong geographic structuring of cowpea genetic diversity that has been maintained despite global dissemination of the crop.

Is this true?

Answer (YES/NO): NO